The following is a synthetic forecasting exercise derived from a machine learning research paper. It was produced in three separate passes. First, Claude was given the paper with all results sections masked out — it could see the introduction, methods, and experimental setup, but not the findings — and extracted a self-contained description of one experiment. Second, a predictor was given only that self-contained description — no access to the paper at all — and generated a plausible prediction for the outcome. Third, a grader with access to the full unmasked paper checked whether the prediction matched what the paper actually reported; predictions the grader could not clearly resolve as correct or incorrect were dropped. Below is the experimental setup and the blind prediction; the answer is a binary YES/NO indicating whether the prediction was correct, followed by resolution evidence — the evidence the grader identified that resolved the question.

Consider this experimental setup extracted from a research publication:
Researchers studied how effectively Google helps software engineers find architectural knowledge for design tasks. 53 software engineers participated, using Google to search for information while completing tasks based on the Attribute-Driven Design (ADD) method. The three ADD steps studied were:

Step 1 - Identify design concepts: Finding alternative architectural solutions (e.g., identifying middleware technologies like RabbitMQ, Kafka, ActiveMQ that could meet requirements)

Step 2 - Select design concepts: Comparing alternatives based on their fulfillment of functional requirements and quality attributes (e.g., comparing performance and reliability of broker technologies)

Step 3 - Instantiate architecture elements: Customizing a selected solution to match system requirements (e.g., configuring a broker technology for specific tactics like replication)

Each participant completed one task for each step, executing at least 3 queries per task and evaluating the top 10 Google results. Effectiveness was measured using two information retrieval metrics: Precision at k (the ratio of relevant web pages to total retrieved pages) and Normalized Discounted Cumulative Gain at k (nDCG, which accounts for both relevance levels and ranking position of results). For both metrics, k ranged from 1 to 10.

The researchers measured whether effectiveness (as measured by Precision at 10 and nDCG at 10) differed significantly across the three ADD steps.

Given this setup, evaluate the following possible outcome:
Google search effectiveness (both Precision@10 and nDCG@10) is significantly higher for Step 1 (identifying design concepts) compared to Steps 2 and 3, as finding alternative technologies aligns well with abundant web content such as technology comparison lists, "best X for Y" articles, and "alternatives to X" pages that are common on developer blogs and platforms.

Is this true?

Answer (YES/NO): NO